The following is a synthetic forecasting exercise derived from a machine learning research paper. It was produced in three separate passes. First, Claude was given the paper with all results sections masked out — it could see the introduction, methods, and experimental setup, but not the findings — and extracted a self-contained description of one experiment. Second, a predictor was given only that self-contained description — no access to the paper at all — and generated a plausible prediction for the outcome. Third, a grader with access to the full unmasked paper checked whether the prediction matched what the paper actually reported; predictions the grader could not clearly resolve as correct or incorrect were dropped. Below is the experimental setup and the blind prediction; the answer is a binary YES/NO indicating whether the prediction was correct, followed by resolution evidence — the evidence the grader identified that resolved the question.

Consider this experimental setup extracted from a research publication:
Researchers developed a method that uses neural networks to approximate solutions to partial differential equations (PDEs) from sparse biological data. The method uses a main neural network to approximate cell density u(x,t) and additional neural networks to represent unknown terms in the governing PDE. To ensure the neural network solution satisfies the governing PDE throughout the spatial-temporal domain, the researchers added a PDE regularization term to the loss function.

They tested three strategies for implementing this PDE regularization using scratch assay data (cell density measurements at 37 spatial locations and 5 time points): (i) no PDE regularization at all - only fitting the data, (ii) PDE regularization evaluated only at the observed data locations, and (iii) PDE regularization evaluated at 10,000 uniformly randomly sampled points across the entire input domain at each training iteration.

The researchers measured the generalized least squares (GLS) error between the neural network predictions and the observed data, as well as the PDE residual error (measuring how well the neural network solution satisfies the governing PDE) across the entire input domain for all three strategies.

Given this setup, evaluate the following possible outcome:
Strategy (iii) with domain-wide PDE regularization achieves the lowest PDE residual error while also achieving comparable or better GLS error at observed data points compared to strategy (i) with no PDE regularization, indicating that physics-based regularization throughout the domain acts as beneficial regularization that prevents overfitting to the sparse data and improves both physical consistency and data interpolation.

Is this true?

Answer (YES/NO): NO